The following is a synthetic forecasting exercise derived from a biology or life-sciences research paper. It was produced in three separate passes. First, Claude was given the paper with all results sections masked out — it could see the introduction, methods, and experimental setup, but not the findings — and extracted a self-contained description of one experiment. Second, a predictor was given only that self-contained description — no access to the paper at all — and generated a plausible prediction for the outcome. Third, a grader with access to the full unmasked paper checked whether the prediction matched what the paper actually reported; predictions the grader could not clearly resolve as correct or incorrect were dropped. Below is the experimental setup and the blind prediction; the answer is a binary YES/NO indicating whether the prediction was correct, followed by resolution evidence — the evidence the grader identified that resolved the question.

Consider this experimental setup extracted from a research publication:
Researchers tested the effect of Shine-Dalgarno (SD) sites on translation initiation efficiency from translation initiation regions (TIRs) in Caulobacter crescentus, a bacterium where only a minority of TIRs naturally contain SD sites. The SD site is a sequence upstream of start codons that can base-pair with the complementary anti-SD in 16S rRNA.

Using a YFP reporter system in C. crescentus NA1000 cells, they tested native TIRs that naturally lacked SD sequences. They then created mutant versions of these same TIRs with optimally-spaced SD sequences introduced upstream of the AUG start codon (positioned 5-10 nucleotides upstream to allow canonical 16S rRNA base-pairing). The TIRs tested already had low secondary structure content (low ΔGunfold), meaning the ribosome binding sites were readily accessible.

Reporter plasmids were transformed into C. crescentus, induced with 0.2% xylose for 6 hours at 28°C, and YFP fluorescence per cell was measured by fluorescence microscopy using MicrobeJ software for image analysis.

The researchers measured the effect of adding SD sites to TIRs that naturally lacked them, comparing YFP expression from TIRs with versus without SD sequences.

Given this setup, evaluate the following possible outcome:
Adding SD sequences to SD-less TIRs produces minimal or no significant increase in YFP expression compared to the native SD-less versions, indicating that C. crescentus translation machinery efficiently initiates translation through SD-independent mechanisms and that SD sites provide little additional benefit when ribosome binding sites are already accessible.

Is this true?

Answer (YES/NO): NO